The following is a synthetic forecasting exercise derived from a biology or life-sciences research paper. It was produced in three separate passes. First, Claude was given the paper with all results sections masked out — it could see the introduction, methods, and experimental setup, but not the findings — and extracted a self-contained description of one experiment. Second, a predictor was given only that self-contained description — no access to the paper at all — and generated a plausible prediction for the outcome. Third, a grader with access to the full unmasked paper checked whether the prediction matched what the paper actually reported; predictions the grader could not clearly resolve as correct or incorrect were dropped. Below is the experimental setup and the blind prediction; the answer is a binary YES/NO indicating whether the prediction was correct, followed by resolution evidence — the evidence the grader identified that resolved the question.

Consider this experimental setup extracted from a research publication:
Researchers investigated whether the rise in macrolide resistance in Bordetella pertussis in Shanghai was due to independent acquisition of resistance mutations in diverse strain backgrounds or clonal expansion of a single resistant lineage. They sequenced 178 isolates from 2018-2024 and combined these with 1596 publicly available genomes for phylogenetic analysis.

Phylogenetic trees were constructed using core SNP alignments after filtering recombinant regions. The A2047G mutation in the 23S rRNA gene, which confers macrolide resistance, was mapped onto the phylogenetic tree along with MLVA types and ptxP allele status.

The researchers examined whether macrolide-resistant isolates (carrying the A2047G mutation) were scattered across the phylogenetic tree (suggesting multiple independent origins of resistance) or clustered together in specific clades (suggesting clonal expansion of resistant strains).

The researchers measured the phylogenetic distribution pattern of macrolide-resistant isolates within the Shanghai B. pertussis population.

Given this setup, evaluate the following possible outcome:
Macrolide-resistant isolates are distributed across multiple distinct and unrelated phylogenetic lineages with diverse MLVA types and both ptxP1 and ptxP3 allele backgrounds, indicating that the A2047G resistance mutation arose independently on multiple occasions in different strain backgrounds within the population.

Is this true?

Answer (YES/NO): NO